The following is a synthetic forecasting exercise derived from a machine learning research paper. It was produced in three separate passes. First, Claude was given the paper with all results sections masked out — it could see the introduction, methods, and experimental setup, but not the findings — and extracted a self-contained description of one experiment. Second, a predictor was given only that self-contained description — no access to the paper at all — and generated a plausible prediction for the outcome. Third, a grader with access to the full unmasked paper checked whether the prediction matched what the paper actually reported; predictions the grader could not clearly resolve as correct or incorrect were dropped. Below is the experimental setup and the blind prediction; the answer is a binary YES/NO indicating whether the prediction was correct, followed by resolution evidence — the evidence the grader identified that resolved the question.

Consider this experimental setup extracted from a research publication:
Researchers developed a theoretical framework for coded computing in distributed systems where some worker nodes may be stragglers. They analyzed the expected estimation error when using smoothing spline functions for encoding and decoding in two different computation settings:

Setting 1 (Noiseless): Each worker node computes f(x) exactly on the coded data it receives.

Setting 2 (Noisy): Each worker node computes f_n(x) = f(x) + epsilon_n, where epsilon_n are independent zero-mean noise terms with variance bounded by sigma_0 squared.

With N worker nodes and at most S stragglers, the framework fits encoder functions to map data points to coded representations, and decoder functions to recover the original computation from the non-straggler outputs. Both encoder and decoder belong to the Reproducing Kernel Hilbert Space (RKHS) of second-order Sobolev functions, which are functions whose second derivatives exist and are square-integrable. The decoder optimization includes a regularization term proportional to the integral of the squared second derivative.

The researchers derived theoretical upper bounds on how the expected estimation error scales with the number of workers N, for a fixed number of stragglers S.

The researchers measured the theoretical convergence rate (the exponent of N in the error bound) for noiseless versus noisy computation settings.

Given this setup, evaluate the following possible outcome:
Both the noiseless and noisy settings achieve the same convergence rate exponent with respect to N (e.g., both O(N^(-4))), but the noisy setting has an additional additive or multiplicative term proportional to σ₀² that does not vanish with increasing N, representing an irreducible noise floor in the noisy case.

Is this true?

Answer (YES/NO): NO